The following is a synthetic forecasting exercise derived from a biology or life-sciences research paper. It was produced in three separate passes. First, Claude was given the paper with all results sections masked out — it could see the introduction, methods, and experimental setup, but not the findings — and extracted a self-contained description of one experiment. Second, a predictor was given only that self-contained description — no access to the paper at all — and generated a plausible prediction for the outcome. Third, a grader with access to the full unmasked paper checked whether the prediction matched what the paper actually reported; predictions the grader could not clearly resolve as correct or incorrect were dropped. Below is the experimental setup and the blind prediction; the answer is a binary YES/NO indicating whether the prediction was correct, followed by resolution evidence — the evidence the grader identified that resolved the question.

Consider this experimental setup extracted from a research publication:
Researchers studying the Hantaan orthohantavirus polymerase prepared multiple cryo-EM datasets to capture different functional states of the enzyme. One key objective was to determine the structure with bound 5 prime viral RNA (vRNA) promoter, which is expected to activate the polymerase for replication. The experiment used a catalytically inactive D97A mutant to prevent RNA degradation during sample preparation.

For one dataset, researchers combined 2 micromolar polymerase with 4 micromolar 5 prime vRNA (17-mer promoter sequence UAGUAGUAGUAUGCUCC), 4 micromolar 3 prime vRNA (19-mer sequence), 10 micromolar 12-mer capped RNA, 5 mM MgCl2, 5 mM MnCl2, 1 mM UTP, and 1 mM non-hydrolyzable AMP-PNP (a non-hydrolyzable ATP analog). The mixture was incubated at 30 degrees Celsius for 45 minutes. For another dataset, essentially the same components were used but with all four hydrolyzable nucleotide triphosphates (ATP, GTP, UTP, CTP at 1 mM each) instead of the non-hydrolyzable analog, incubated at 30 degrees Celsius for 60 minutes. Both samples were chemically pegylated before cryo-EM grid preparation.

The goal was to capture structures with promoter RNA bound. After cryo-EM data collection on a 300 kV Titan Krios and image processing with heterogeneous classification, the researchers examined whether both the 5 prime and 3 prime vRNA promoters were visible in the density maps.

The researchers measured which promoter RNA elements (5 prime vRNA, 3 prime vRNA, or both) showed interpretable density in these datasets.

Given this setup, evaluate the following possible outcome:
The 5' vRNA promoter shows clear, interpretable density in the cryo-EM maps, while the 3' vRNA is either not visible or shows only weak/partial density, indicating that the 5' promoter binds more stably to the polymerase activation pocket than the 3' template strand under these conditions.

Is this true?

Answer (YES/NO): YES